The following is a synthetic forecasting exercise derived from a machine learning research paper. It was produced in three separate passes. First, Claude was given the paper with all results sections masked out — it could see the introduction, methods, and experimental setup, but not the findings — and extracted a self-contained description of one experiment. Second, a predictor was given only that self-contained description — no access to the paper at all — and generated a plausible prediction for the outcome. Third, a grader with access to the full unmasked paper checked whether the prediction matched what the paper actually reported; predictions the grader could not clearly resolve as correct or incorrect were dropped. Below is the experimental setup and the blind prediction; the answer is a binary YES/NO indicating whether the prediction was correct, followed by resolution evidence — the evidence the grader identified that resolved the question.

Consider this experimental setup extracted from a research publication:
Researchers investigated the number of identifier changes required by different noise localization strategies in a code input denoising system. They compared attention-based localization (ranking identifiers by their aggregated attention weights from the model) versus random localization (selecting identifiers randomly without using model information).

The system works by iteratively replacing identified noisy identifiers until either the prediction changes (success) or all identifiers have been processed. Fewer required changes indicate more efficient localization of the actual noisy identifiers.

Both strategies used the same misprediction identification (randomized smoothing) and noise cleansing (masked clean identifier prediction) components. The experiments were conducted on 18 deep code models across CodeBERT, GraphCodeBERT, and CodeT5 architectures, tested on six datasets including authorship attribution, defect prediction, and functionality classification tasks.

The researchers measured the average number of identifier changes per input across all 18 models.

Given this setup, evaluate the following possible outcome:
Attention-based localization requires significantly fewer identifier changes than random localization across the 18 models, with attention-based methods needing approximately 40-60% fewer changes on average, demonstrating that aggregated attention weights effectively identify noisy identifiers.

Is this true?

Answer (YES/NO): YES